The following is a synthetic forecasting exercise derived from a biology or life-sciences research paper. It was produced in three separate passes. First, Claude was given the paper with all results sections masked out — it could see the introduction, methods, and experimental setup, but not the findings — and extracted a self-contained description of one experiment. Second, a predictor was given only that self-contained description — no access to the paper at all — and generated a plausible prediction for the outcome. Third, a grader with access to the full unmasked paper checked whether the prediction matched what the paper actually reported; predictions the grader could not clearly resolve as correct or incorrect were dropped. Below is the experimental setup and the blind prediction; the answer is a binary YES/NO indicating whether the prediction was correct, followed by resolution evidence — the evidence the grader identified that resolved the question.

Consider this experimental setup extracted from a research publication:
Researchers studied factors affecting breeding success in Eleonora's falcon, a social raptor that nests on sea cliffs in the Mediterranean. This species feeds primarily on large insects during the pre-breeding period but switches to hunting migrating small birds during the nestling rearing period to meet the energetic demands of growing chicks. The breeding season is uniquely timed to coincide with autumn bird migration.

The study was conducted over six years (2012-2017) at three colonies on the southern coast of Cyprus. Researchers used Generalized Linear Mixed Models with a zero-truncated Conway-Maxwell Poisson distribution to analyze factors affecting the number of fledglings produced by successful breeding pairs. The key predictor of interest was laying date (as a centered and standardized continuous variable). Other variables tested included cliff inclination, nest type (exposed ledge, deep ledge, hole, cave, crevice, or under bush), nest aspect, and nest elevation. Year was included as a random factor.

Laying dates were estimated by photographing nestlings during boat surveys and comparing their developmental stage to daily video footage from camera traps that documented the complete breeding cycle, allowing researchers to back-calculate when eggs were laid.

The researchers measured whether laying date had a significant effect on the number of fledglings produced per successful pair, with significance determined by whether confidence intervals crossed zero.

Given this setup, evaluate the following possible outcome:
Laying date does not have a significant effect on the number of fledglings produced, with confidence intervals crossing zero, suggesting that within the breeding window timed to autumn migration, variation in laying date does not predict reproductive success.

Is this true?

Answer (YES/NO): NO